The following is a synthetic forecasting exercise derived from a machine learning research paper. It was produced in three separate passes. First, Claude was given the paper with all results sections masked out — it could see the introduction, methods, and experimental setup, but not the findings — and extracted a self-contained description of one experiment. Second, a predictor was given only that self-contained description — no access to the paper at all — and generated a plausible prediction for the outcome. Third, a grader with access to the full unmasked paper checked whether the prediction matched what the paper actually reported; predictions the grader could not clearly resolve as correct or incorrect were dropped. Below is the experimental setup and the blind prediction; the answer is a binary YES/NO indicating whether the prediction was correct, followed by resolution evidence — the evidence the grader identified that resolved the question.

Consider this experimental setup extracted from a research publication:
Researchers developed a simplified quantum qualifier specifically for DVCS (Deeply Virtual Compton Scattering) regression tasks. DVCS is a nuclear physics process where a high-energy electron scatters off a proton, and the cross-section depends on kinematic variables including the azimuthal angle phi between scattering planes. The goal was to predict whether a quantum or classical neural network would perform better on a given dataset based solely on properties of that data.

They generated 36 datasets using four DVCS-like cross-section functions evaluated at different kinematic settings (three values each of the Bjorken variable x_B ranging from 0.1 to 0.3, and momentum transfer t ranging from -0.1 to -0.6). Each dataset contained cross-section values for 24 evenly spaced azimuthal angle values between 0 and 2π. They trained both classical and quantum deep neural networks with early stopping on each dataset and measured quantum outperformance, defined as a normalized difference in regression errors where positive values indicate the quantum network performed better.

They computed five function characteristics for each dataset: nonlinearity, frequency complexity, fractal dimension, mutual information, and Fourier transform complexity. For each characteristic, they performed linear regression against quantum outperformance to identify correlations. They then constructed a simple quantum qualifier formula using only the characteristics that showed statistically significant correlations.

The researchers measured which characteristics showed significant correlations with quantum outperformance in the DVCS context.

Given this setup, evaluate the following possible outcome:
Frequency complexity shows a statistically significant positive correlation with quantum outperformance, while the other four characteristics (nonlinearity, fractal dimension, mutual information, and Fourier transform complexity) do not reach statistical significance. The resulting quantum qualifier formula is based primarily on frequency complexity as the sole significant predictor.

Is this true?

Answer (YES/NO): NO